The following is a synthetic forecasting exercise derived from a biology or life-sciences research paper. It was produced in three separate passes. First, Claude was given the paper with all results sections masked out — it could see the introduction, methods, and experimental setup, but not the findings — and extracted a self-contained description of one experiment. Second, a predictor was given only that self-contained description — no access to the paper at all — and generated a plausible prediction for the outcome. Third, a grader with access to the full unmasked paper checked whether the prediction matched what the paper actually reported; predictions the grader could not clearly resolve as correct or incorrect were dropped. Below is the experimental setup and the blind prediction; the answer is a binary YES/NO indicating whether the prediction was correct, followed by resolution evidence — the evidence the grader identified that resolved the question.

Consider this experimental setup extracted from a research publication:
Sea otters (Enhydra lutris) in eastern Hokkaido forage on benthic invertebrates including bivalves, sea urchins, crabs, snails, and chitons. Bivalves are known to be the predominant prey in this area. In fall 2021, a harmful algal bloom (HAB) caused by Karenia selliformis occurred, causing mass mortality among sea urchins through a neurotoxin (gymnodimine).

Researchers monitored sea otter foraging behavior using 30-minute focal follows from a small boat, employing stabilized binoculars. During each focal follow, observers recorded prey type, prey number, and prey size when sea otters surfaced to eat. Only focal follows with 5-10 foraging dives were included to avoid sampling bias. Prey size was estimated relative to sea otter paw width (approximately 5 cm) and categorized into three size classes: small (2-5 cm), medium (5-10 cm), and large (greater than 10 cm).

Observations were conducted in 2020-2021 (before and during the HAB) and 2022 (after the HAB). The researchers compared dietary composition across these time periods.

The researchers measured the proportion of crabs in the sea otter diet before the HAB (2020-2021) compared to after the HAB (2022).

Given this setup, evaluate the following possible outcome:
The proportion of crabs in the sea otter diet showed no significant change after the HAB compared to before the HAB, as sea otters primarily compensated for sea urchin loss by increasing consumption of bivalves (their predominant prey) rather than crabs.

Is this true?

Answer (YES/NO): YES